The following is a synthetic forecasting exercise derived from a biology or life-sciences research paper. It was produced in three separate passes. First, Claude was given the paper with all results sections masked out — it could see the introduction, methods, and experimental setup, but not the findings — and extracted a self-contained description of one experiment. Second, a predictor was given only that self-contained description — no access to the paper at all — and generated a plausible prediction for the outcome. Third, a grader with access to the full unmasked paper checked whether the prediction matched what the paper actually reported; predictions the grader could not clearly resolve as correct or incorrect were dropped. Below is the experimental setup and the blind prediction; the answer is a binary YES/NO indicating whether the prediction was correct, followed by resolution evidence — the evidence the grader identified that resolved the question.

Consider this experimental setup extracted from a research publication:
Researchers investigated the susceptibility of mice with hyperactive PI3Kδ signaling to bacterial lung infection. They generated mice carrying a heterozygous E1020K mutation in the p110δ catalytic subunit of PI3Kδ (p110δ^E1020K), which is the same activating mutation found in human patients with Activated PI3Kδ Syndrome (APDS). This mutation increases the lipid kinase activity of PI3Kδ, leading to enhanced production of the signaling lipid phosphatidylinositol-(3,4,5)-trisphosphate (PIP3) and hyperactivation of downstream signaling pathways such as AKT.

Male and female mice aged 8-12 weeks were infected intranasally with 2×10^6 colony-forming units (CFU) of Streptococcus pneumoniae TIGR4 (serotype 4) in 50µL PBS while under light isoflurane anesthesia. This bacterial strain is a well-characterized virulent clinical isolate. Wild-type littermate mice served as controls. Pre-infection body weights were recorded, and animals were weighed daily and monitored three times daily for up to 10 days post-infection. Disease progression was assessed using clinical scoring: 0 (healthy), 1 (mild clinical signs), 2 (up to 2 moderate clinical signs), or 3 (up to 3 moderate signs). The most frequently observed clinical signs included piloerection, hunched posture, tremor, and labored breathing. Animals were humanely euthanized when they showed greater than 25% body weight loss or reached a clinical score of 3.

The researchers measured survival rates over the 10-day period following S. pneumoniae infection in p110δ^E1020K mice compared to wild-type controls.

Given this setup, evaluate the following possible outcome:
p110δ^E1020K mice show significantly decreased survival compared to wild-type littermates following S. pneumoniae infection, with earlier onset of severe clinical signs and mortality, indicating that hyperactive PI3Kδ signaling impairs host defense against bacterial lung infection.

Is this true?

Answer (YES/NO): YES